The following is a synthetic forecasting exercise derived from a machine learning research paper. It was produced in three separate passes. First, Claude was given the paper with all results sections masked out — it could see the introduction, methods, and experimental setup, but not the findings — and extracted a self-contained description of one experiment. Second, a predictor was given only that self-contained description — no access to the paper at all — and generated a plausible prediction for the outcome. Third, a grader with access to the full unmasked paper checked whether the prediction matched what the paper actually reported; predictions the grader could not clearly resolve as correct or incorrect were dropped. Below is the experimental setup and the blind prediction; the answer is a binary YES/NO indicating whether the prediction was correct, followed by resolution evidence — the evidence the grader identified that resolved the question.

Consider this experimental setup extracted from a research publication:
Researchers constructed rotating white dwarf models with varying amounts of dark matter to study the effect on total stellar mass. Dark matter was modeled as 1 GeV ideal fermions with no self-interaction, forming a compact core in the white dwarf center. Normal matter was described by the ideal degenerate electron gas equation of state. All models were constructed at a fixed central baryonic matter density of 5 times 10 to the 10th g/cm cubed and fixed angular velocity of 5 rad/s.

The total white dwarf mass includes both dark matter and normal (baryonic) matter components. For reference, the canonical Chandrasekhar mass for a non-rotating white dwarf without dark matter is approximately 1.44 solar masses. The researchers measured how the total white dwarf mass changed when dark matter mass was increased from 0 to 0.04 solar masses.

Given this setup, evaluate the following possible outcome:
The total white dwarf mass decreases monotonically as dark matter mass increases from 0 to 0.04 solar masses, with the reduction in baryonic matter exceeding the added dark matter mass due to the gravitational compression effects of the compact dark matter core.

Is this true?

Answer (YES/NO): YES